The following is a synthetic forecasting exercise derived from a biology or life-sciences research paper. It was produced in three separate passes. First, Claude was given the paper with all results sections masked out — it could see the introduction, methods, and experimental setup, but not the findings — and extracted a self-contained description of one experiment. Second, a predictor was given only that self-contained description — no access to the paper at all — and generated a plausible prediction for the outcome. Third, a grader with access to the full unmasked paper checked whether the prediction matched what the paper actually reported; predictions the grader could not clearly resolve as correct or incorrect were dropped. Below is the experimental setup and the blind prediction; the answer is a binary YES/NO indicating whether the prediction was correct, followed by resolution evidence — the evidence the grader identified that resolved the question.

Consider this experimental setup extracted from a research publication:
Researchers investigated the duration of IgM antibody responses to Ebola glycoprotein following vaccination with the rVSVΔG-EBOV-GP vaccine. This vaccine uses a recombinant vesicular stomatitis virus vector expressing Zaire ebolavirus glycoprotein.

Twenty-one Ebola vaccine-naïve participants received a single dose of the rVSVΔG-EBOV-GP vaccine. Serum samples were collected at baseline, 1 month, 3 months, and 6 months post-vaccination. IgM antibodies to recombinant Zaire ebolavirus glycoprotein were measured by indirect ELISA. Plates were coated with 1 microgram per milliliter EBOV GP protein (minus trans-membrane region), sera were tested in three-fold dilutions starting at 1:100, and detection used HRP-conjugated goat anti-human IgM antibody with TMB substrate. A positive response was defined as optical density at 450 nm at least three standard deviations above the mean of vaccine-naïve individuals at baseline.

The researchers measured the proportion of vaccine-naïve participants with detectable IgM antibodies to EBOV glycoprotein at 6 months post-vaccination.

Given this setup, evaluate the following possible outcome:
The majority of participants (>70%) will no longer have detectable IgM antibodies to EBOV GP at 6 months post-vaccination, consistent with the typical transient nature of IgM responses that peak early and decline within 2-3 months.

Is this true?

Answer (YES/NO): YES